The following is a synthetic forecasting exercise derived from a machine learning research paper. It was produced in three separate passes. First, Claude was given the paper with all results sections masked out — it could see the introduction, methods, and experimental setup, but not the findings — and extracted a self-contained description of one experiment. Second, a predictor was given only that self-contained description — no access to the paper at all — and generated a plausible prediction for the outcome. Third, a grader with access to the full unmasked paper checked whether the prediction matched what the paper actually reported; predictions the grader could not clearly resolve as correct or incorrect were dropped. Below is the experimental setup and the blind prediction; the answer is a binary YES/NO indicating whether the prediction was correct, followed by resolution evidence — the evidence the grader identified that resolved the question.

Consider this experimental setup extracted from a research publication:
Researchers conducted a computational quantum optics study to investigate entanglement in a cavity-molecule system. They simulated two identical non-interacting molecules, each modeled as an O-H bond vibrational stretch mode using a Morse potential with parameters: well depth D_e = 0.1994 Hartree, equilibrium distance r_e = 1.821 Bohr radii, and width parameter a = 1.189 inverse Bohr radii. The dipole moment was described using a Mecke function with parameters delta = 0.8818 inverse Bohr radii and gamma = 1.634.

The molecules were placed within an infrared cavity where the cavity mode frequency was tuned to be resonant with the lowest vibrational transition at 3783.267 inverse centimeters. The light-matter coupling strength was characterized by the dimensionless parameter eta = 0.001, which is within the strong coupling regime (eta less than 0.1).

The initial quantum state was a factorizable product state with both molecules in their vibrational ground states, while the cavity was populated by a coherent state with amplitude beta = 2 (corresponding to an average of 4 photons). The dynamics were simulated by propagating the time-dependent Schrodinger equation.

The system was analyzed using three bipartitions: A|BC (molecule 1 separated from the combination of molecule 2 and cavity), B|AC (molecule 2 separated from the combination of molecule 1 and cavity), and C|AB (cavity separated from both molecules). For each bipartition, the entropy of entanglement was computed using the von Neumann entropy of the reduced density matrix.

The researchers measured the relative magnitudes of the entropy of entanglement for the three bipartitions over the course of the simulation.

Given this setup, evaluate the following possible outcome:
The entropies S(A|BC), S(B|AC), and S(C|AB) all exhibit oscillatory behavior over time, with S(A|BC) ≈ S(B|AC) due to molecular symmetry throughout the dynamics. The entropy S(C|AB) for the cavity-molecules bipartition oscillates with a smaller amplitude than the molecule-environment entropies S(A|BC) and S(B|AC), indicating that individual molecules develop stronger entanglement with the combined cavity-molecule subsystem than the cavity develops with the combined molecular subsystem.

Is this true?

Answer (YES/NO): NO